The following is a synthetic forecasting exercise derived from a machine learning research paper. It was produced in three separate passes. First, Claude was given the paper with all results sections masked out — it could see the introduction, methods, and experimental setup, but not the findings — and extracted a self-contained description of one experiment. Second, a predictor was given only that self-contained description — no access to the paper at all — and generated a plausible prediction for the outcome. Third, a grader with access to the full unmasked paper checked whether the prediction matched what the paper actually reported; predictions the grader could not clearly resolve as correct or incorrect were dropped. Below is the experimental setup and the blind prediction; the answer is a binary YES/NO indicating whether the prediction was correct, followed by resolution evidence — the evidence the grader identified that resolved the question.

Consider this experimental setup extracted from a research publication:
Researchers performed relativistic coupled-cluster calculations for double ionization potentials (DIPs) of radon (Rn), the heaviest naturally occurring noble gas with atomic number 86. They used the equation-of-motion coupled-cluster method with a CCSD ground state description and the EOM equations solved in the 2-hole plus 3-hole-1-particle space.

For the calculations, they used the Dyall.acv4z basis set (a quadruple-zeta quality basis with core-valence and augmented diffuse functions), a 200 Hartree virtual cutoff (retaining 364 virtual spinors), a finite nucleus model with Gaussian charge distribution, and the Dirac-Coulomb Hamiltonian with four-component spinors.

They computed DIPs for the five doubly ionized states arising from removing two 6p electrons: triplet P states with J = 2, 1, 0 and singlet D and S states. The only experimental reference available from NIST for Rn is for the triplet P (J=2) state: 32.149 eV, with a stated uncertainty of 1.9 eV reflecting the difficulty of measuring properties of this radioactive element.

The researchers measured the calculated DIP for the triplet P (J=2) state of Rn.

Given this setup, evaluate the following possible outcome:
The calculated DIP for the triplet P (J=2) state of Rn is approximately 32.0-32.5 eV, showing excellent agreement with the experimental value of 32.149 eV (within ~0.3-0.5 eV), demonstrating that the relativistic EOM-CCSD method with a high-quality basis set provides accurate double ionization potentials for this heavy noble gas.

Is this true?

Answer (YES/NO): NO